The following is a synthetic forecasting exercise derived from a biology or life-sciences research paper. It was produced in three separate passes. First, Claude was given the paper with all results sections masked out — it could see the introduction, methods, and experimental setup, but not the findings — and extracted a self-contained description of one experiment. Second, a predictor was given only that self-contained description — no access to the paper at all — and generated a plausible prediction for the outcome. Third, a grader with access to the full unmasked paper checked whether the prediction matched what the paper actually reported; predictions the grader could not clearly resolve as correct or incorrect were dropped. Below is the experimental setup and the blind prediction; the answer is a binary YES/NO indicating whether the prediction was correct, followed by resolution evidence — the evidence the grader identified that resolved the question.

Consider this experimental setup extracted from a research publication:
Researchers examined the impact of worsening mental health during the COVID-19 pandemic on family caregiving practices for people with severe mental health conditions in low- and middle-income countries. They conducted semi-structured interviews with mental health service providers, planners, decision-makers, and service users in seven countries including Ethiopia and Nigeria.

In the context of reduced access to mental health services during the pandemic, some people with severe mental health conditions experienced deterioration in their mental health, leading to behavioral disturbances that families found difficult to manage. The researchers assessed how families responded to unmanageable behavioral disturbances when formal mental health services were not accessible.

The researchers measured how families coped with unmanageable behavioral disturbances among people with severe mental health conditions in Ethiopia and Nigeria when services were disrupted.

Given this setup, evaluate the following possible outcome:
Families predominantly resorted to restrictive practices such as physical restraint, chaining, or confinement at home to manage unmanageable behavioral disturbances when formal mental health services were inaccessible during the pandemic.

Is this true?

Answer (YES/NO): YES